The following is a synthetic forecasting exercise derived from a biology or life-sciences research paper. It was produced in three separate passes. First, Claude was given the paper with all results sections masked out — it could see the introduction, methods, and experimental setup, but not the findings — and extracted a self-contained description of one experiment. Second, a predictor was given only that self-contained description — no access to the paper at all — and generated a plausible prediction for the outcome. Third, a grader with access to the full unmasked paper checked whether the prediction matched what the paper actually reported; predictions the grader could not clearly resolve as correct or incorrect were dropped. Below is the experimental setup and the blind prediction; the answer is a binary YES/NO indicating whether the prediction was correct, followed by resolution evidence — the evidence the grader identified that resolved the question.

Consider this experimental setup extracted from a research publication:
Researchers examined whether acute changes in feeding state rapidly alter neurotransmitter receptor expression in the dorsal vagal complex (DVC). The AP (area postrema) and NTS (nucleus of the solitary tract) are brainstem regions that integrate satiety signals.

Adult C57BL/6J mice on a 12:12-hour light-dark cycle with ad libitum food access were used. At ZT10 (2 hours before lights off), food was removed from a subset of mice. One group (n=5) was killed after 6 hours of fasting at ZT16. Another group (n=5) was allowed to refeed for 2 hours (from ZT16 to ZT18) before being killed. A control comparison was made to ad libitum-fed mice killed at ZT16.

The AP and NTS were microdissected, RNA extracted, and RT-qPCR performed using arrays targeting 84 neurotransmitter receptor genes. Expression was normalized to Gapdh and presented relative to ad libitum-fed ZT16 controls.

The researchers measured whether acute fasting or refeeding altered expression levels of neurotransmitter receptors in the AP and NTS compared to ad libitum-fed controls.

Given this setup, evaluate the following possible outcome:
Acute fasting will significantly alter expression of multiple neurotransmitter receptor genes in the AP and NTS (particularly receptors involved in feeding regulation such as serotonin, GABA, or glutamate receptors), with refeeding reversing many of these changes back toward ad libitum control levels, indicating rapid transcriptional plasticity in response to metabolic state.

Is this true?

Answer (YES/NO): NO